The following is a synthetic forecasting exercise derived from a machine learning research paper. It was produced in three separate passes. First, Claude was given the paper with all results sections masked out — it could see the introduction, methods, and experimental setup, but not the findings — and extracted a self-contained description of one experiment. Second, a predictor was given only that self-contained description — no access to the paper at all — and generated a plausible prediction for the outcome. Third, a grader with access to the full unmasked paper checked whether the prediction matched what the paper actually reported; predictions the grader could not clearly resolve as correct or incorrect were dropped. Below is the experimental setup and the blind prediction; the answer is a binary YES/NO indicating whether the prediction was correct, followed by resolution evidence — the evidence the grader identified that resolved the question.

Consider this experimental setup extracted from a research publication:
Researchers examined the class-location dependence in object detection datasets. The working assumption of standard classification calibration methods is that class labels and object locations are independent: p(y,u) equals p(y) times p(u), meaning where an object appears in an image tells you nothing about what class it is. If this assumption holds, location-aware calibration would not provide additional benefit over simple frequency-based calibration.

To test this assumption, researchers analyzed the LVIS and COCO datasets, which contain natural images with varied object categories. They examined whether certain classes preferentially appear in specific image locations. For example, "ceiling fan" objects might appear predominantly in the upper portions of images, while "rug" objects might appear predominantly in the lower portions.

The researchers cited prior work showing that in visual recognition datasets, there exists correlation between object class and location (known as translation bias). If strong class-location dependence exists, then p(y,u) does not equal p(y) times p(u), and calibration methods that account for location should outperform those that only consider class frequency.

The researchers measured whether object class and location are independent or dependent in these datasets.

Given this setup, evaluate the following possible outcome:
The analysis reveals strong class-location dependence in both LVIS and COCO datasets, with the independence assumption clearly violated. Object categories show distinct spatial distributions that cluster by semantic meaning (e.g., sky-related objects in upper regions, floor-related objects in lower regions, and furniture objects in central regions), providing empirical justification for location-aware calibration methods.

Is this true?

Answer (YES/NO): NO